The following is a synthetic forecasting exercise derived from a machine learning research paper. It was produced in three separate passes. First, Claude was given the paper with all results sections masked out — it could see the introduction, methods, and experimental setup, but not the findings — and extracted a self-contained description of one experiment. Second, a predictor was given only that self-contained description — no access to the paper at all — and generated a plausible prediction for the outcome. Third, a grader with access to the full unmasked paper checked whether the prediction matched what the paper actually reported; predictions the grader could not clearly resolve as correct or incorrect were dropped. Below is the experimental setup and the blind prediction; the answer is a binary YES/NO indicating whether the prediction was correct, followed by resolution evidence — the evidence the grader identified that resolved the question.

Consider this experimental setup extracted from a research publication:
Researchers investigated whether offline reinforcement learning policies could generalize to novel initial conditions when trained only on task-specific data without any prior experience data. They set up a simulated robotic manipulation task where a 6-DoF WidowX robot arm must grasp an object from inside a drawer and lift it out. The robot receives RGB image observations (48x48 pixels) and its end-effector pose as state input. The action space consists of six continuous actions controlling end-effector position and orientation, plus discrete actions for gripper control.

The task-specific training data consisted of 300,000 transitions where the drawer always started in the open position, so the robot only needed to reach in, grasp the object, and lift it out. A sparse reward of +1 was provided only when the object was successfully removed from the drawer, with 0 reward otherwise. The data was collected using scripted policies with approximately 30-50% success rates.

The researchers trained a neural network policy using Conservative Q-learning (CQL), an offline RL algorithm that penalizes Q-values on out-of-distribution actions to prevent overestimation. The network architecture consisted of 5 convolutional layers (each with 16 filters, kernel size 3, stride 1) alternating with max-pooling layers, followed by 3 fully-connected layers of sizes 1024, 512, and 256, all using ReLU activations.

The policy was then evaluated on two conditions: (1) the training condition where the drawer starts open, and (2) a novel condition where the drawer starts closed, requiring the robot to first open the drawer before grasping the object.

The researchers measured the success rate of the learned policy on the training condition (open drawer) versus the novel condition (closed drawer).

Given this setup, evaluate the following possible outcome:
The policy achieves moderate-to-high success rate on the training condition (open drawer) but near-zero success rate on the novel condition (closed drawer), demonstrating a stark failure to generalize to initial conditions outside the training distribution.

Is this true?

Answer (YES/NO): YES